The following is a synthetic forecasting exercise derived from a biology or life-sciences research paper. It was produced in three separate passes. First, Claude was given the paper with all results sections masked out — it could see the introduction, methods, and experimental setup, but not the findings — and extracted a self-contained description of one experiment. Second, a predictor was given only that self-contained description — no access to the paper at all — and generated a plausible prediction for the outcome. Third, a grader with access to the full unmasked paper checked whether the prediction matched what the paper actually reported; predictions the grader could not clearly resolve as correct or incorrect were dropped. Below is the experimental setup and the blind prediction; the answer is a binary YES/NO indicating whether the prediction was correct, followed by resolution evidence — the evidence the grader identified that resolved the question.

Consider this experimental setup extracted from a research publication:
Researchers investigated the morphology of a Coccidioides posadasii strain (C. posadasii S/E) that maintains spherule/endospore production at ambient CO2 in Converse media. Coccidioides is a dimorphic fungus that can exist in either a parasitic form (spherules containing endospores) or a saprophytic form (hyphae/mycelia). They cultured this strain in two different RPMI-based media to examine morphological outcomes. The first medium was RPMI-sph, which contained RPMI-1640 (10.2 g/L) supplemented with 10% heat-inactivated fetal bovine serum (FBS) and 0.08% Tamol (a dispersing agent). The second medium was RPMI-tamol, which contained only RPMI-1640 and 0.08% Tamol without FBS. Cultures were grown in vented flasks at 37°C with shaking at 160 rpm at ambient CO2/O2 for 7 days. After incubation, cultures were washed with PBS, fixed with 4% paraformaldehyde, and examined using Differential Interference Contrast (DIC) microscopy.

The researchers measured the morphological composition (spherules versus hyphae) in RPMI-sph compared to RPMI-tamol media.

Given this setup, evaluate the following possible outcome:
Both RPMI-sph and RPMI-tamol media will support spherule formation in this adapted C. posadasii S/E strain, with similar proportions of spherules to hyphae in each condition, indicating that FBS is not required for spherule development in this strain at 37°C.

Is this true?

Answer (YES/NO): NO